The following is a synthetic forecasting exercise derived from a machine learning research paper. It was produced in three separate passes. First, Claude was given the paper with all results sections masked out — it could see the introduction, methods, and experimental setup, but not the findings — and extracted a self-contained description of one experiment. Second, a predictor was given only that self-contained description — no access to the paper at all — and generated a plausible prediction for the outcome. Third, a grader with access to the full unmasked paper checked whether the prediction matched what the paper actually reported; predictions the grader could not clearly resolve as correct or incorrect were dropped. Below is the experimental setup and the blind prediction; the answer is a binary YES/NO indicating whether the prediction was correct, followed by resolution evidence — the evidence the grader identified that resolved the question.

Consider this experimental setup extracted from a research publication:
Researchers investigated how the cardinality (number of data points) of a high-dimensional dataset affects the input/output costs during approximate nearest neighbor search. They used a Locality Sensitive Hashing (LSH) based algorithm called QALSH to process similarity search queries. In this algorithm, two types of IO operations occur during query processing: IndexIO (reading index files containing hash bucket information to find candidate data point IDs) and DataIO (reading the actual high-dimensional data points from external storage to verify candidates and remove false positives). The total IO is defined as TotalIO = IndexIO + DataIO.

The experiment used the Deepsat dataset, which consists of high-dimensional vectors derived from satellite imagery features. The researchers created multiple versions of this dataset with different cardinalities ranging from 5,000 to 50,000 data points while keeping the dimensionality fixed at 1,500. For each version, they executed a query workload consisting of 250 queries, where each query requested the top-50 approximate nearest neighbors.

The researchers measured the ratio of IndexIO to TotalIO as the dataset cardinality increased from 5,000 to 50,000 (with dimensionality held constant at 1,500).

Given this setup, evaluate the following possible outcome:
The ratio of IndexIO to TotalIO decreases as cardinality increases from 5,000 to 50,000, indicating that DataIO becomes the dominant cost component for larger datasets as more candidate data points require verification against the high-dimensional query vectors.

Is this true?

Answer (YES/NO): NO